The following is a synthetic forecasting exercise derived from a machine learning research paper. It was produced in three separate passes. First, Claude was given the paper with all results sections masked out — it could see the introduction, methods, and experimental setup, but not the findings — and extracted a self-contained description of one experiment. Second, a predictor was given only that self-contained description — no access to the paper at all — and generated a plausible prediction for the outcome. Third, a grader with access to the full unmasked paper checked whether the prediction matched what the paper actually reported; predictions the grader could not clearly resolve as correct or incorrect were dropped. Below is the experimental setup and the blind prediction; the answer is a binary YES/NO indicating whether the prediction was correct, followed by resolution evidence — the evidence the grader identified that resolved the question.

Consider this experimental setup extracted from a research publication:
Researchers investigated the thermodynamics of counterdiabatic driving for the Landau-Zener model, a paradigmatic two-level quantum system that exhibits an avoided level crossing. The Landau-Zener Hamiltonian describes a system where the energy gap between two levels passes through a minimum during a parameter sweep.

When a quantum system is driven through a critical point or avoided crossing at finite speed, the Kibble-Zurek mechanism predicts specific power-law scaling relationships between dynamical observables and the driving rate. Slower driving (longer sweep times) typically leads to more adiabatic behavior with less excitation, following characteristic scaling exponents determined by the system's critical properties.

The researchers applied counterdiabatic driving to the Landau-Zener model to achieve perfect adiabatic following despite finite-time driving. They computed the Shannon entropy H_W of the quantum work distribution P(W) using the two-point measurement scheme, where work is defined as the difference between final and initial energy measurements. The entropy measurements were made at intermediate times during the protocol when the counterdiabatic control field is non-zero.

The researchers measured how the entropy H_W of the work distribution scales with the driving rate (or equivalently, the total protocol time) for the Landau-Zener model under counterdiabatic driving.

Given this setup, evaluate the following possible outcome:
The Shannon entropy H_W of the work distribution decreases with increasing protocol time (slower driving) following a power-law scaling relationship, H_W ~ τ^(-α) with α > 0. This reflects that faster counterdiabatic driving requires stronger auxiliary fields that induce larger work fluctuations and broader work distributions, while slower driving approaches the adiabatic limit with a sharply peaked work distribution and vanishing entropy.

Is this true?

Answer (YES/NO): NO